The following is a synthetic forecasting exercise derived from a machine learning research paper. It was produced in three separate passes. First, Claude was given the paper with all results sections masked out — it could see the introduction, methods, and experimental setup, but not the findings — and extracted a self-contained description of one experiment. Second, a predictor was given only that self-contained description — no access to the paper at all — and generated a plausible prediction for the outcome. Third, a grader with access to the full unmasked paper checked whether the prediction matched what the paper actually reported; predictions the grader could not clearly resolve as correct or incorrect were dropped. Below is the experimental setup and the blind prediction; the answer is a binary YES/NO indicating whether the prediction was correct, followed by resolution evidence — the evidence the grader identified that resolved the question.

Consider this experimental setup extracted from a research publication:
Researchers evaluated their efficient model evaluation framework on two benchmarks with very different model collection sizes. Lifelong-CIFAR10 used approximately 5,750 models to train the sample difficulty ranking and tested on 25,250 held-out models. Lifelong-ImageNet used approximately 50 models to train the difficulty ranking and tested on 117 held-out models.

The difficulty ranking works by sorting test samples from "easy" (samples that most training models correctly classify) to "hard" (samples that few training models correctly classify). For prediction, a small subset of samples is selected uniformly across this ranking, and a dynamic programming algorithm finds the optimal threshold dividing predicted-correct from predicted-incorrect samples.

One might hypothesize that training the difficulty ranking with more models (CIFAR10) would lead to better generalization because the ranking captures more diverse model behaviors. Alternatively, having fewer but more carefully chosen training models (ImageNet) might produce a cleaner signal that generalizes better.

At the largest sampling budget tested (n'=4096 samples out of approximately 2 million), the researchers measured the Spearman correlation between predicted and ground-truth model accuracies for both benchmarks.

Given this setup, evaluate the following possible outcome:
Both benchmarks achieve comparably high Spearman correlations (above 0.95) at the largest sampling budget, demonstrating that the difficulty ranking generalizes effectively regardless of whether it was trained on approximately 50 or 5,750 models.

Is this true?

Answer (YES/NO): YES